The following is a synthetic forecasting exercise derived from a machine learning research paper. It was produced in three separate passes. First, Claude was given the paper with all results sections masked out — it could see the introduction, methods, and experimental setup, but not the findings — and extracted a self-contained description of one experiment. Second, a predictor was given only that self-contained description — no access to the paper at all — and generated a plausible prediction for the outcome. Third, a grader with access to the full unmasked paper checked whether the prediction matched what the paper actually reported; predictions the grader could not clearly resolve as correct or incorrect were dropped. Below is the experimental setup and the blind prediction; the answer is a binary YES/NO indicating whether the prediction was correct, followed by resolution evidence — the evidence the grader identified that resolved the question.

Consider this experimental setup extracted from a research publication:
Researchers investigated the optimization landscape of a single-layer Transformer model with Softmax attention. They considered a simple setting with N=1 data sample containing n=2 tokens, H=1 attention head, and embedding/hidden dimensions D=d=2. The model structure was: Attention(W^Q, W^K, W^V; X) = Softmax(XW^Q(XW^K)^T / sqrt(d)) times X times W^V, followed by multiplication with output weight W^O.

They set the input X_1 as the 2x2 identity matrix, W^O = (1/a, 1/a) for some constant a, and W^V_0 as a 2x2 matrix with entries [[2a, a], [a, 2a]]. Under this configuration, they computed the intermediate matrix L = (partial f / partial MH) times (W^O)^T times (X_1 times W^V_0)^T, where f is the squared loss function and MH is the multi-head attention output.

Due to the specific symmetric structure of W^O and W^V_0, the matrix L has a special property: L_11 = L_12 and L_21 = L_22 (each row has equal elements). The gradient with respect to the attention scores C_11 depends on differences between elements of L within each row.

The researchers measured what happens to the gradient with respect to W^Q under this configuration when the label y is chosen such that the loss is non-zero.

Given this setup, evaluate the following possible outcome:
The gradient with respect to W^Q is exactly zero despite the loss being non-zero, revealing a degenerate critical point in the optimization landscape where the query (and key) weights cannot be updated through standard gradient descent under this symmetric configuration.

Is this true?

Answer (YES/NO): YES